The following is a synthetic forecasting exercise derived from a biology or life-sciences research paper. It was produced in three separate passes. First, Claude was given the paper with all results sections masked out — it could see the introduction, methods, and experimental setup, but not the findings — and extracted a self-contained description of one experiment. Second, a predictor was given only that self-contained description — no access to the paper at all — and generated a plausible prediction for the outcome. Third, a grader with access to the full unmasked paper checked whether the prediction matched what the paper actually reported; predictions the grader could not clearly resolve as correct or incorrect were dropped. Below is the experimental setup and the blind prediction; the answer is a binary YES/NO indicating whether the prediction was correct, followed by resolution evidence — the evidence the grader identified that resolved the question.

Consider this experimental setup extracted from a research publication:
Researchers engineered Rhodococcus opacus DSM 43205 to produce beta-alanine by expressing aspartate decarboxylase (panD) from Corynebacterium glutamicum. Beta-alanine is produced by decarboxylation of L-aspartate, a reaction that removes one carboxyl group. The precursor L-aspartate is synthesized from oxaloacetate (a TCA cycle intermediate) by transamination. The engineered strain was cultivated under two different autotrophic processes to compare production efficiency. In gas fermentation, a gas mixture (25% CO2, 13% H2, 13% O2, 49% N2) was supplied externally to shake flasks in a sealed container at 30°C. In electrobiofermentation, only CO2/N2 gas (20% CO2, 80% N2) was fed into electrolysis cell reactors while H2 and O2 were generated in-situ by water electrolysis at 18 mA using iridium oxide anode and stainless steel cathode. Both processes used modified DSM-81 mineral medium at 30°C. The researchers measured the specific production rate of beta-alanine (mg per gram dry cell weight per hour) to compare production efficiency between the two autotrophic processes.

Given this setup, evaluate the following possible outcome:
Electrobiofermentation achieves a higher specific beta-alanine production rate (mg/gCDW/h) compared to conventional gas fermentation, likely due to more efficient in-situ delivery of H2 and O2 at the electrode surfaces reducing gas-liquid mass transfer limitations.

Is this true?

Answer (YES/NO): NO